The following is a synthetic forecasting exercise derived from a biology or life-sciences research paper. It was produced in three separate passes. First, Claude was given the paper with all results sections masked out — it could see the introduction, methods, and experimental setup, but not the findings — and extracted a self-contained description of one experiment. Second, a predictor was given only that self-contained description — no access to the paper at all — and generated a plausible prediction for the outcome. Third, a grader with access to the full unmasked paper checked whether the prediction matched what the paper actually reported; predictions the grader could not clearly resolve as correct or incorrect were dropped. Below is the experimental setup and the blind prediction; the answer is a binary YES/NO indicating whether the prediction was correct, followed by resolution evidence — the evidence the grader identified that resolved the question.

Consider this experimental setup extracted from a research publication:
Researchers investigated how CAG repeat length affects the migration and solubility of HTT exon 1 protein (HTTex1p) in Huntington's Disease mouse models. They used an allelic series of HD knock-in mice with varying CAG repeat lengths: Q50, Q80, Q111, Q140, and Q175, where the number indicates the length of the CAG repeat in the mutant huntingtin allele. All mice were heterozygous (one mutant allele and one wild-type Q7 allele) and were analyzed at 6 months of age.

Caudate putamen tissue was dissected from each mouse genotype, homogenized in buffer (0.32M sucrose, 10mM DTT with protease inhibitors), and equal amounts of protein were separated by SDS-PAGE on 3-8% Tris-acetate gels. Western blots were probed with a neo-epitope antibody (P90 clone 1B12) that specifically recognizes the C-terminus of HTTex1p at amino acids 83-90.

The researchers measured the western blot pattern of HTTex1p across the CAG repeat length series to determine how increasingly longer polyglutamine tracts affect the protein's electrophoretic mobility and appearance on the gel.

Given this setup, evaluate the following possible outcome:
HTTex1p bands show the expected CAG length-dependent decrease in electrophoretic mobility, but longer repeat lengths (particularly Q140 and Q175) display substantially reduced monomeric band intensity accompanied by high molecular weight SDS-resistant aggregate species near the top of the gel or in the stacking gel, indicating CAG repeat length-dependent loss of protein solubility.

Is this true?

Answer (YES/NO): NO